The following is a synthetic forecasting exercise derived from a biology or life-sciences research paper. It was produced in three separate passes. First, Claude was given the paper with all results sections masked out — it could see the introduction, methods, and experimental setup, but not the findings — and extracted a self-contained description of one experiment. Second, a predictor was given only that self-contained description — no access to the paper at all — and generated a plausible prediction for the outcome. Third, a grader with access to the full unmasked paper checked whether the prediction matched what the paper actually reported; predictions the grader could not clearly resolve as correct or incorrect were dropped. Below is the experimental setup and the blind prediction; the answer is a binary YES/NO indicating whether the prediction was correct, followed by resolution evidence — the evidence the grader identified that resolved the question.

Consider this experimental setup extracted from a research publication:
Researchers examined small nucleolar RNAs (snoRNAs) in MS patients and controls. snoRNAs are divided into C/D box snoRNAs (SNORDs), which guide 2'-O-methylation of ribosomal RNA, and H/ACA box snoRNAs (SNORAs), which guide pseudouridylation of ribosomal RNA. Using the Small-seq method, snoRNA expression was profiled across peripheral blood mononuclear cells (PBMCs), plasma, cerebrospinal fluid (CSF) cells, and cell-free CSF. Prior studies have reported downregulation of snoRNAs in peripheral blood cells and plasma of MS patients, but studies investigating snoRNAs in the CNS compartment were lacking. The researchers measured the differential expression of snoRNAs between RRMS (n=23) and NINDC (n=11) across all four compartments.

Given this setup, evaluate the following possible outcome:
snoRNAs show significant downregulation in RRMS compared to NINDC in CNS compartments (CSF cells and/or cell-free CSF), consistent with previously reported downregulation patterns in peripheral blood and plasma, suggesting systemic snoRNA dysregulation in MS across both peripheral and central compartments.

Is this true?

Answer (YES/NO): NO